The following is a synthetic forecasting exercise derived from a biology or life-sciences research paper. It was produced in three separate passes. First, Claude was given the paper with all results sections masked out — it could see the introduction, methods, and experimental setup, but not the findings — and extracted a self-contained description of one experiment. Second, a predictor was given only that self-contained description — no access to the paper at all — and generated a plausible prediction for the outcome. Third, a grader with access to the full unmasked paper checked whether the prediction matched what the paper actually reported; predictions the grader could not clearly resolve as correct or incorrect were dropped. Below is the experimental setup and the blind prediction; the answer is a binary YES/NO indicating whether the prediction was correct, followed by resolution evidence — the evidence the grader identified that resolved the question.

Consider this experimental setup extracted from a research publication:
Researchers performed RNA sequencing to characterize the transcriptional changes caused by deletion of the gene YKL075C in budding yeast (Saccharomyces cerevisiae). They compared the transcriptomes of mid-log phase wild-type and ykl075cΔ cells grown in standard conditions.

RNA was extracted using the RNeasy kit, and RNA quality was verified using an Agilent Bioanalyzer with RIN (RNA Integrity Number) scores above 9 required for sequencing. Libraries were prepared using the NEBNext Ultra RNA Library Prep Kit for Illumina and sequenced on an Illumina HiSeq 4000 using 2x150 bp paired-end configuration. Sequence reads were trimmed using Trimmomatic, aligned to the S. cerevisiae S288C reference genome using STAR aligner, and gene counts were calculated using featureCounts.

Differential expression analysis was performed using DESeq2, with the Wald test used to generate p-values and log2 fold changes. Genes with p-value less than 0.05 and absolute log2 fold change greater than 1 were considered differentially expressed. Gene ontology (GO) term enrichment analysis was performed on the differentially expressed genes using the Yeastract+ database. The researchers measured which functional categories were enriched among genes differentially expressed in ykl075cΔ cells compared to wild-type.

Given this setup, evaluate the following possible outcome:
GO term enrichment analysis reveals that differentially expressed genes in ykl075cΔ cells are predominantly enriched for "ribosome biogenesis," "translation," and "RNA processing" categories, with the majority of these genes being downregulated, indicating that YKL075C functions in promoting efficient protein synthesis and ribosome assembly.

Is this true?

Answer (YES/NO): NO